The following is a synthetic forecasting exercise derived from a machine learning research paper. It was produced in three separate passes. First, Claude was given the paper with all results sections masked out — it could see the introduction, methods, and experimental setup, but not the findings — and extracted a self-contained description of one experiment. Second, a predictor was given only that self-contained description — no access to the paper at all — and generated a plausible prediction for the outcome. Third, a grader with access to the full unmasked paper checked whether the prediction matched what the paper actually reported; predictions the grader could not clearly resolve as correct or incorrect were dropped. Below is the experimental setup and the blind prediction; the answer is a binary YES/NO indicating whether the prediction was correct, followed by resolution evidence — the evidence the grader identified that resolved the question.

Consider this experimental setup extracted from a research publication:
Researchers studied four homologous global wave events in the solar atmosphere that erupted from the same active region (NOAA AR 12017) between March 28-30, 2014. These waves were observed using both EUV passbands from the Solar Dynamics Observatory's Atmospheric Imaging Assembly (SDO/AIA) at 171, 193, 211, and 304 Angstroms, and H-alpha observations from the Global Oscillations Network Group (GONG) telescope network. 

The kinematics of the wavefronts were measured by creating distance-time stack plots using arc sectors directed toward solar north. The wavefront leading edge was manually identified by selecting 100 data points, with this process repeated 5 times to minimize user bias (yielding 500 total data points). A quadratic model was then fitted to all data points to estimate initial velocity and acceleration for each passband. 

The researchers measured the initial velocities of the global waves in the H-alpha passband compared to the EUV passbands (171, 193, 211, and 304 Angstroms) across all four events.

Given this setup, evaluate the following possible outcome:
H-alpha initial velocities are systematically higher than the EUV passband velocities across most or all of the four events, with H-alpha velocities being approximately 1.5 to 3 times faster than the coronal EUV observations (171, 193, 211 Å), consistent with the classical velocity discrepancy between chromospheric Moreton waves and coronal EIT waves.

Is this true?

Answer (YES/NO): NO